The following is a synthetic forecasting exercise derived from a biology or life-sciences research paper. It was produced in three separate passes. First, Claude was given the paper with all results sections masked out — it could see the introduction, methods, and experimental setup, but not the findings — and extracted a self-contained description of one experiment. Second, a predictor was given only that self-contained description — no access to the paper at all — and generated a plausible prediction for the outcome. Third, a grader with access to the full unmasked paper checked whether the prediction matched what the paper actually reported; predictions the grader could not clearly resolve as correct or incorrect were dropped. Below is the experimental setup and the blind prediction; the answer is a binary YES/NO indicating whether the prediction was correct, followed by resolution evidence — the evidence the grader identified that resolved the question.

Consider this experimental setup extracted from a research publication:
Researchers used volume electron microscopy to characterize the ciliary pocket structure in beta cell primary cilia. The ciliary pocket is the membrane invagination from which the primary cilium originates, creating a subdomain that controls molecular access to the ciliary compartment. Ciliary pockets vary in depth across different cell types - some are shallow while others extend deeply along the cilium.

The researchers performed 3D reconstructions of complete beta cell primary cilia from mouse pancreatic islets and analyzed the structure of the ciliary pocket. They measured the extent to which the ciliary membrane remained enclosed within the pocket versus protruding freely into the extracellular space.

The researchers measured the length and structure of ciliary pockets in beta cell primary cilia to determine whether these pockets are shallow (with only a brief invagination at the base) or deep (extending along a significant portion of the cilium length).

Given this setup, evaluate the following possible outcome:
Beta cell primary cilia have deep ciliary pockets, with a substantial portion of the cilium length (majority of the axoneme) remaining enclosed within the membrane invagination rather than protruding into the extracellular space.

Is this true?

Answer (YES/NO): NO